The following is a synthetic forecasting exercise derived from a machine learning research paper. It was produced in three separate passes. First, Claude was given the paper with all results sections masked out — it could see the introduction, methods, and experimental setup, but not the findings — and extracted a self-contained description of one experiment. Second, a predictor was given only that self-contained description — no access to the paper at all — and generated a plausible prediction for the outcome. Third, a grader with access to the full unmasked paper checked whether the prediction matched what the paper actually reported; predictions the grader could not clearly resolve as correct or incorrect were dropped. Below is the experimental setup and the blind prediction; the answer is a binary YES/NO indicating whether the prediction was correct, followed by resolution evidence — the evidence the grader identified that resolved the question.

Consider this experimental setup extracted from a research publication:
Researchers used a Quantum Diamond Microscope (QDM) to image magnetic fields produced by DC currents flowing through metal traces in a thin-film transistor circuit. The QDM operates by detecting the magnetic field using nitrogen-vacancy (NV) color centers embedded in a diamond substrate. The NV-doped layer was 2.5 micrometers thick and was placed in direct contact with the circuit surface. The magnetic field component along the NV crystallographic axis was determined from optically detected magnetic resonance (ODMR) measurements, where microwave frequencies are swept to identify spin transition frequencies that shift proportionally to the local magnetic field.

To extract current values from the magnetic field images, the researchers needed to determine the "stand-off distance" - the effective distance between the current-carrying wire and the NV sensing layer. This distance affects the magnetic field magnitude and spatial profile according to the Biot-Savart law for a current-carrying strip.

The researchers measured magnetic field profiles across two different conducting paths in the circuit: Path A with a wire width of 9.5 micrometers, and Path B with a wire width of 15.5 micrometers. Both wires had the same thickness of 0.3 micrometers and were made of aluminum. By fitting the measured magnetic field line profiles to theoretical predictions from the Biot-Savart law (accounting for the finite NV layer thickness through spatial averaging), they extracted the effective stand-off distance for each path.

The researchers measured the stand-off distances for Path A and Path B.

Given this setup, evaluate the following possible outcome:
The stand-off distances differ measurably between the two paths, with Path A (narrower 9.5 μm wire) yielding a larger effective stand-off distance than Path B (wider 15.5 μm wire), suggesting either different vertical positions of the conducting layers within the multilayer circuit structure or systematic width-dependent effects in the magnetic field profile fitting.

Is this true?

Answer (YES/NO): NO